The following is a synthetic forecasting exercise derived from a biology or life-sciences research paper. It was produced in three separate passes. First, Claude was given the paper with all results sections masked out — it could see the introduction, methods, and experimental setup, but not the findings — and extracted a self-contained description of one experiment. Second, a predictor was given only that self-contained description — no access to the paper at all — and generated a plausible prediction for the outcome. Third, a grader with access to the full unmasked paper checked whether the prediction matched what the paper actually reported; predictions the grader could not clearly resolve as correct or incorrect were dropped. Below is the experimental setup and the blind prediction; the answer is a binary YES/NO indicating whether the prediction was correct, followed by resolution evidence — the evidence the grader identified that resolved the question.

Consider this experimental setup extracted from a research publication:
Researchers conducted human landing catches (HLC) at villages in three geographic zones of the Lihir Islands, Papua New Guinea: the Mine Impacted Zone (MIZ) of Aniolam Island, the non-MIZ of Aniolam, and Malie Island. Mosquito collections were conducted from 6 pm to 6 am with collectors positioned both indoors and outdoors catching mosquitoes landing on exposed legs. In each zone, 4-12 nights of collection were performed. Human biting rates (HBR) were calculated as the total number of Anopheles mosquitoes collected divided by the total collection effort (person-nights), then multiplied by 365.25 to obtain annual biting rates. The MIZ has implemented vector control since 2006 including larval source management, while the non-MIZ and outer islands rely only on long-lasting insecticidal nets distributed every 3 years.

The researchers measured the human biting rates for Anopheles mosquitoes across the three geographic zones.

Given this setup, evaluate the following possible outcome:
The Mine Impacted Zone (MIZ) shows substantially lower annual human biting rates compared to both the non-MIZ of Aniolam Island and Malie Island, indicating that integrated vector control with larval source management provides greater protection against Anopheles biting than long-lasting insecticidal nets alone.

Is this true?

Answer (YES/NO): YES